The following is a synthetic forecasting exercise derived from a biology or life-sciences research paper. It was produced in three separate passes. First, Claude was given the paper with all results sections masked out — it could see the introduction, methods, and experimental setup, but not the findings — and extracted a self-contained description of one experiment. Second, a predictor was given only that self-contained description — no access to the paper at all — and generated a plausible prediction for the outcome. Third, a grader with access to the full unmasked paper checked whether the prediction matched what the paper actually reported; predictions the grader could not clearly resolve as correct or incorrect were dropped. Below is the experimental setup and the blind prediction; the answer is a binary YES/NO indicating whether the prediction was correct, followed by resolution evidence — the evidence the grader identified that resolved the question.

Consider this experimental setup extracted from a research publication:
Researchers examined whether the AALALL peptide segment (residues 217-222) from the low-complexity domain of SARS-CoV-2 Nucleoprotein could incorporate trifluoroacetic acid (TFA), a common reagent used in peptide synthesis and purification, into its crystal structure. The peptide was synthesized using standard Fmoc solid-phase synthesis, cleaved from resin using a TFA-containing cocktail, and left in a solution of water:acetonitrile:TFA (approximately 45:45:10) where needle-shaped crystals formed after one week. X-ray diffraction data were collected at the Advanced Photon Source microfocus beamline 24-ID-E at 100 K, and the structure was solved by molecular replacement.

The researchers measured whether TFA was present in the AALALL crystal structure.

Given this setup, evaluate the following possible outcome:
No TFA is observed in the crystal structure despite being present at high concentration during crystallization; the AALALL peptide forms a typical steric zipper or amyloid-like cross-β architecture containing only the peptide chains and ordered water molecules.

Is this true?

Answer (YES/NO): NO